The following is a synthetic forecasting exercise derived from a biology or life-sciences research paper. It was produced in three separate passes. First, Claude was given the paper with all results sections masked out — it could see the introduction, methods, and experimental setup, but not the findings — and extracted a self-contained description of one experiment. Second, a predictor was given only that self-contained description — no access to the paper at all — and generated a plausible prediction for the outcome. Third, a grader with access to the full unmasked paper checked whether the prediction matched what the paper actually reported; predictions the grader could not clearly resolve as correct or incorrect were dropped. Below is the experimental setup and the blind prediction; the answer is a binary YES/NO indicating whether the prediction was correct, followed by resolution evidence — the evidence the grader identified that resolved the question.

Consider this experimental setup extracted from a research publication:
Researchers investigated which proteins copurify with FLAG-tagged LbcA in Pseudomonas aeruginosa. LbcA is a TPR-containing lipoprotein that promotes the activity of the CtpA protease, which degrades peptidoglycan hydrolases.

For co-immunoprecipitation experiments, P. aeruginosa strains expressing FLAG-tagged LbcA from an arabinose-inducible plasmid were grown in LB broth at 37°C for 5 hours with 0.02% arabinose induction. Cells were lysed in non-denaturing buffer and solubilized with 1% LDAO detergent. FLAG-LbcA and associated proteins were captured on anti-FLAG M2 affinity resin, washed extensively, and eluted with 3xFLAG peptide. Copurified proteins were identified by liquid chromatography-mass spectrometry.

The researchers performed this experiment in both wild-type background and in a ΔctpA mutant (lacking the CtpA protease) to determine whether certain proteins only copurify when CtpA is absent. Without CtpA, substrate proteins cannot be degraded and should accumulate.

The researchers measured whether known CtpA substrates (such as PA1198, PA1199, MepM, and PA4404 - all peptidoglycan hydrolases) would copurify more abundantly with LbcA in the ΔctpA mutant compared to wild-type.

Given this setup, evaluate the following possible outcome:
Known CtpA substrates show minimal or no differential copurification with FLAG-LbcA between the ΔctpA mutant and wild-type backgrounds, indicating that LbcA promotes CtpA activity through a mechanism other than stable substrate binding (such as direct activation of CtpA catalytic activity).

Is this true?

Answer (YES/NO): NO